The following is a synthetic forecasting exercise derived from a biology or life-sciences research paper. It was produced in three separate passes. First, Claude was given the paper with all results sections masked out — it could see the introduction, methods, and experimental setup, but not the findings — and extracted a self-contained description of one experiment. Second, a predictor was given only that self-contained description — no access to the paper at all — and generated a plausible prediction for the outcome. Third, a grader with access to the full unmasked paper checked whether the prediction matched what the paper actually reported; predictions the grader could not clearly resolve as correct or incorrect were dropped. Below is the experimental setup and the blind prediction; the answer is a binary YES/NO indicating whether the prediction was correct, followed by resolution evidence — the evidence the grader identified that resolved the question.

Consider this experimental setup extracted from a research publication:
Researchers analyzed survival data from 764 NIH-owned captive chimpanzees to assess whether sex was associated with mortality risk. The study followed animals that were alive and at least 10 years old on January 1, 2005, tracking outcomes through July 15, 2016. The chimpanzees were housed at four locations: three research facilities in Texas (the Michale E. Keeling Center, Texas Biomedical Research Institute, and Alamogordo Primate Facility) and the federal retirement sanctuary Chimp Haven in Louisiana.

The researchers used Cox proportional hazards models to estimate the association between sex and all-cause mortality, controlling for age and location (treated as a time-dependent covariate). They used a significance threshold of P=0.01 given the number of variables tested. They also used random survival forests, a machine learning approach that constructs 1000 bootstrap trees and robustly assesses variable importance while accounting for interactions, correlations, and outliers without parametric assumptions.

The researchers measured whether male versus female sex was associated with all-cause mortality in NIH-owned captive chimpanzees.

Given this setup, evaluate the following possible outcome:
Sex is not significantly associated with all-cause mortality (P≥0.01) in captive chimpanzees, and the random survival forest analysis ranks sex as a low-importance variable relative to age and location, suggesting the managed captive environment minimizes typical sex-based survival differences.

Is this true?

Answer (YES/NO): NO